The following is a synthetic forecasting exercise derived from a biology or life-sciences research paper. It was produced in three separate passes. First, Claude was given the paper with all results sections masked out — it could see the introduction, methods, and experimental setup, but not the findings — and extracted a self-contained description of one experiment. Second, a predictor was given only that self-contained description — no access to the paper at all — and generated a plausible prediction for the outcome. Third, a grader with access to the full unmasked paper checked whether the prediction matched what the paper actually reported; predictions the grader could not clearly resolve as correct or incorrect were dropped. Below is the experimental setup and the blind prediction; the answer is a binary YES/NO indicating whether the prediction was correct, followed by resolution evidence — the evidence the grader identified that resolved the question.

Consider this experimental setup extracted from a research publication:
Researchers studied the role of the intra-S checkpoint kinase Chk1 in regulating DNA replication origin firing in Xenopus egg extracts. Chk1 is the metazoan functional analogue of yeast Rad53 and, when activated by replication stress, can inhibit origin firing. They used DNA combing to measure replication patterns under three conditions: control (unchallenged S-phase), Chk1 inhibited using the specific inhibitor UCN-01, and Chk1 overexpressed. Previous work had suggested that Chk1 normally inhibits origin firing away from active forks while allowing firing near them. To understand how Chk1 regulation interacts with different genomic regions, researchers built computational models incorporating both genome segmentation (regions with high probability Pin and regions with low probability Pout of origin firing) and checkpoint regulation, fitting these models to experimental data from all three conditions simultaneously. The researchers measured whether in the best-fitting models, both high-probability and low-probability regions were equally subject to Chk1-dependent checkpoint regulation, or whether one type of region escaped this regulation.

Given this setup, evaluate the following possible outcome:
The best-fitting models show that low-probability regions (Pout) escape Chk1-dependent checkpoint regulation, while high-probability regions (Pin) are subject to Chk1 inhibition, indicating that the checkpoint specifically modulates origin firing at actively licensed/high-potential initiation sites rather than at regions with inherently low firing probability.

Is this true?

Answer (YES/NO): NO